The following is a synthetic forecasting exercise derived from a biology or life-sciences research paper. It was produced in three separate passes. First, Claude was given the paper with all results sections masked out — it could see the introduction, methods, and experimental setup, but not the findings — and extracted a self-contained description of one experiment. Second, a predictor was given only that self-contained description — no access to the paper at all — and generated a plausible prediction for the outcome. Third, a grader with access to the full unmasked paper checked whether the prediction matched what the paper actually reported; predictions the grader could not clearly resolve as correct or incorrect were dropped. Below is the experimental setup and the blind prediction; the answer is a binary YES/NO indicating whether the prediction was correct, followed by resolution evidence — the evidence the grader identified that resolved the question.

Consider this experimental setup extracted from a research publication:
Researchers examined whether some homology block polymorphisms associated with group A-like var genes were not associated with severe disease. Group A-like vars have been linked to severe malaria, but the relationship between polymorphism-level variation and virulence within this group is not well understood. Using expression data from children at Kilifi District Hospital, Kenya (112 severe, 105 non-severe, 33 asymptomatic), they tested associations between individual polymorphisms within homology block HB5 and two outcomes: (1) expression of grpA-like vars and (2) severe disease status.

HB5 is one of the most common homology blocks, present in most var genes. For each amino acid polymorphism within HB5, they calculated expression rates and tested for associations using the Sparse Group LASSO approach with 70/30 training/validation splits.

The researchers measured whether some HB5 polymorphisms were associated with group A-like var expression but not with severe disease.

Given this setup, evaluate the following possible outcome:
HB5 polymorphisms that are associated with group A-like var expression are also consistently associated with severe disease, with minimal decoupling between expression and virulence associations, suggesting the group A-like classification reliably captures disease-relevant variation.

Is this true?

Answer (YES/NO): NO